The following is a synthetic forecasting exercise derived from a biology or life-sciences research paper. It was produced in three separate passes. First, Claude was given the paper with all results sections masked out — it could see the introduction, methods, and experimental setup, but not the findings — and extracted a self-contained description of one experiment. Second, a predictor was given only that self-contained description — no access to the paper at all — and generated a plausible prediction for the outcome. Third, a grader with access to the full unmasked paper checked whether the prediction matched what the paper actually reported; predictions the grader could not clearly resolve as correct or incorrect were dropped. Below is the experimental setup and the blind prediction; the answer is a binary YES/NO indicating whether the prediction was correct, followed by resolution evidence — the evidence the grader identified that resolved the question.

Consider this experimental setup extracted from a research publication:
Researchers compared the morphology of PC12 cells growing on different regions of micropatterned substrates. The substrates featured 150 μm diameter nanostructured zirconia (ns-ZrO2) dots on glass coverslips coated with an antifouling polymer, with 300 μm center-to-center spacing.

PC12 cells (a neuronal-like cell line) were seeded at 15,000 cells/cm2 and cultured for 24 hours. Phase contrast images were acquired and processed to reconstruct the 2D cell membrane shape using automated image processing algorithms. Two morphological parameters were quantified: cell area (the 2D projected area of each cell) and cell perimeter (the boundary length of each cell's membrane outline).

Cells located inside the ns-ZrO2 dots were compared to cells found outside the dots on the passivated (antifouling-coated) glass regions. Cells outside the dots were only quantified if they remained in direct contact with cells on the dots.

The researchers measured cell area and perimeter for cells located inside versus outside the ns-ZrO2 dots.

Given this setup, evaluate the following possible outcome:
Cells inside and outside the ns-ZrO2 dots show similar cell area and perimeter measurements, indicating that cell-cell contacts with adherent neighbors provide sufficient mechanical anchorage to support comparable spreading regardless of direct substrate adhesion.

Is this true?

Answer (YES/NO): NO